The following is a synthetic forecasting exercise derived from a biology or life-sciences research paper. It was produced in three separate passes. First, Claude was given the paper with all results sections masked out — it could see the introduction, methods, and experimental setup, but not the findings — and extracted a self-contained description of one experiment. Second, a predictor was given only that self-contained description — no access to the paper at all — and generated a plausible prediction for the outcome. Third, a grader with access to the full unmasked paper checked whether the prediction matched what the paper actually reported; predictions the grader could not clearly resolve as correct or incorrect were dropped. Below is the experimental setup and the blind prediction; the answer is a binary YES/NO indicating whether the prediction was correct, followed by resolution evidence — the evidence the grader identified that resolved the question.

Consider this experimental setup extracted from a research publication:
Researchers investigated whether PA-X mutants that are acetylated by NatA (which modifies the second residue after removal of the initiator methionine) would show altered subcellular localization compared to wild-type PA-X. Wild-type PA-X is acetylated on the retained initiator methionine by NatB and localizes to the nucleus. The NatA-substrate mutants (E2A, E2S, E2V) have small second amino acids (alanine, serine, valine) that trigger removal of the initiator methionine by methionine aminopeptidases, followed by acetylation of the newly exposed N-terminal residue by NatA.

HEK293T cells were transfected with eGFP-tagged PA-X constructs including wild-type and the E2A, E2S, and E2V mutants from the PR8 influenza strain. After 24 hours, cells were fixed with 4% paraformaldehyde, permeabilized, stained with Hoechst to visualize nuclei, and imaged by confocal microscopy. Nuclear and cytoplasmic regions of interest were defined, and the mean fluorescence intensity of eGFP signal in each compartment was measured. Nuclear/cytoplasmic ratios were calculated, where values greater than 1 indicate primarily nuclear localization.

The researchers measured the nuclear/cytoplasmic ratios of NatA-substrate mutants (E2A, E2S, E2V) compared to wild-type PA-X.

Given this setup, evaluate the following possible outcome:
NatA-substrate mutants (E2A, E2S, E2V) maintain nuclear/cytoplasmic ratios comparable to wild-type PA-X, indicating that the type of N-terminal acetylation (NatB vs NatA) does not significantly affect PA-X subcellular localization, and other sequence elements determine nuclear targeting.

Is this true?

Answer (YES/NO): YES